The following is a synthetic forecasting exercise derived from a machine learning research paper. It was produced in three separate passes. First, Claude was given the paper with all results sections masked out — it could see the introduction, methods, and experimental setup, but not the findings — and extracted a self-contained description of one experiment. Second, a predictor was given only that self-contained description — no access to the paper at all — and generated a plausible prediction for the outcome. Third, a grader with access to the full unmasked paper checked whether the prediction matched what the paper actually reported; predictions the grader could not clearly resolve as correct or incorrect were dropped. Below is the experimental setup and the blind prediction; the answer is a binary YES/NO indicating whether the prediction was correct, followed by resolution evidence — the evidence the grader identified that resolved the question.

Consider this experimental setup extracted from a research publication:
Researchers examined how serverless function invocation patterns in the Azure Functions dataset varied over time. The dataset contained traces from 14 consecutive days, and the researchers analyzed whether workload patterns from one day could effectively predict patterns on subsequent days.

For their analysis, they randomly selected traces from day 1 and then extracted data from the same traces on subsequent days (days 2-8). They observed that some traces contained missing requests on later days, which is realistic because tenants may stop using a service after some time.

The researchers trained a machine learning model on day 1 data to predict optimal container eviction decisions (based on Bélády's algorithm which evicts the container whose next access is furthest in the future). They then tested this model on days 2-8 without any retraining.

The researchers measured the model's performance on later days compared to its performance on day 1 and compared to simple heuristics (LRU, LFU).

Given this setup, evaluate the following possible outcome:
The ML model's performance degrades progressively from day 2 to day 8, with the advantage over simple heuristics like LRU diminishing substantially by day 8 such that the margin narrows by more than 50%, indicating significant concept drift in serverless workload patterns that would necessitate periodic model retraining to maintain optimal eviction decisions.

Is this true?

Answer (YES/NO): NO